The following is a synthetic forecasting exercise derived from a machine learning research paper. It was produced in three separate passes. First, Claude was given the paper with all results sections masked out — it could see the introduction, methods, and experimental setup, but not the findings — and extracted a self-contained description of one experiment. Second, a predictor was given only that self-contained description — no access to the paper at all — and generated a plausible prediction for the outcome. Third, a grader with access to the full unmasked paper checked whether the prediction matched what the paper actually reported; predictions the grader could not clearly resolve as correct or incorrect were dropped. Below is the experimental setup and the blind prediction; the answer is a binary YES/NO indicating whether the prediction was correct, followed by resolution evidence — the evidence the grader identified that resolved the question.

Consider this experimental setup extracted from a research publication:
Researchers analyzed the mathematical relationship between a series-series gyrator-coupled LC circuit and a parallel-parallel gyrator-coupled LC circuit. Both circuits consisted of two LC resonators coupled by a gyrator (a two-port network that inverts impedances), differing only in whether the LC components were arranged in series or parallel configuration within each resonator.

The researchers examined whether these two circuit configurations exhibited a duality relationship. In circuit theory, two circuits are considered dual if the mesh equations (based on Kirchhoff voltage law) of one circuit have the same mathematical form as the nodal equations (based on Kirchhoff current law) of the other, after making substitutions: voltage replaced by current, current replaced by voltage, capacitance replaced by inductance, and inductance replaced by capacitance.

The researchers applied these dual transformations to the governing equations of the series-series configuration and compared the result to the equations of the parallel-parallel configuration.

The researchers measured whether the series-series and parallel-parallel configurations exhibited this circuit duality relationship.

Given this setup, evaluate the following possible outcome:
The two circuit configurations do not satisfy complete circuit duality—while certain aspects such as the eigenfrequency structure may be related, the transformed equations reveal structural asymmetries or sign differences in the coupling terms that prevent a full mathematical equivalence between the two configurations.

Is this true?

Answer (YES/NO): NO